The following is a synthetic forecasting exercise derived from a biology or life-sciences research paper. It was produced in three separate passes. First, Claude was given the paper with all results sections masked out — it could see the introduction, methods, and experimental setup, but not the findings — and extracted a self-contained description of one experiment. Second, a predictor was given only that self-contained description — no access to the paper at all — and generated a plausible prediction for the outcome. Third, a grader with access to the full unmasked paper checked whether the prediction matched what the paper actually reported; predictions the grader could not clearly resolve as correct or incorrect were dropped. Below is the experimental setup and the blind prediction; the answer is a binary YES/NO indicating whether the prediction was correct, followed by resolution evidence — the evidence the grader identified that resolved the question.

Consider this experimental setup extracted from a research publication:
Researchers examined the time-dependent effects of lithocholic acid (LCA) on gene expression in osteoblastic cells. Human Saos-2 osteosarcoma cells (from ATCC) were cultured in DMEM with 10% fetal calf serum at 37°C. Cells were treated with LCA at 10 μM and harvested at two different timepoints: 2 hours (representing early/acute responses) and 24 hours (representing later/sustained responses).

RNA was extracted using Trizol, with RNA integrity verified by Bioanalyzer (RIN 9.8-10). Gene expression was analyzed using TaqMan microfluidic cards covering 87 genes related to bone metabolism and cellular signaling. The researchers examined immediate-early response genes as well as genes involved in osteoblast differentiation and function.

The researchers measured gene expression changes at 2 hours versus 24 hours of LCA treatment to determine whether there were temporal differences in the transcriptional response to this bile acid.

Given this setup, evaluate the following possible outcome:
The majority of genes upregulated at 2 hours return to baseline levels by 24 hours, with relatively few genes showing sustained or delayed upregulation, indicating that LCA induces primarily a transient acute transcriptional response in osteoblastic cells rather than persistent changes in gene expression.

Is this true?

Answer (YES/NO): NO